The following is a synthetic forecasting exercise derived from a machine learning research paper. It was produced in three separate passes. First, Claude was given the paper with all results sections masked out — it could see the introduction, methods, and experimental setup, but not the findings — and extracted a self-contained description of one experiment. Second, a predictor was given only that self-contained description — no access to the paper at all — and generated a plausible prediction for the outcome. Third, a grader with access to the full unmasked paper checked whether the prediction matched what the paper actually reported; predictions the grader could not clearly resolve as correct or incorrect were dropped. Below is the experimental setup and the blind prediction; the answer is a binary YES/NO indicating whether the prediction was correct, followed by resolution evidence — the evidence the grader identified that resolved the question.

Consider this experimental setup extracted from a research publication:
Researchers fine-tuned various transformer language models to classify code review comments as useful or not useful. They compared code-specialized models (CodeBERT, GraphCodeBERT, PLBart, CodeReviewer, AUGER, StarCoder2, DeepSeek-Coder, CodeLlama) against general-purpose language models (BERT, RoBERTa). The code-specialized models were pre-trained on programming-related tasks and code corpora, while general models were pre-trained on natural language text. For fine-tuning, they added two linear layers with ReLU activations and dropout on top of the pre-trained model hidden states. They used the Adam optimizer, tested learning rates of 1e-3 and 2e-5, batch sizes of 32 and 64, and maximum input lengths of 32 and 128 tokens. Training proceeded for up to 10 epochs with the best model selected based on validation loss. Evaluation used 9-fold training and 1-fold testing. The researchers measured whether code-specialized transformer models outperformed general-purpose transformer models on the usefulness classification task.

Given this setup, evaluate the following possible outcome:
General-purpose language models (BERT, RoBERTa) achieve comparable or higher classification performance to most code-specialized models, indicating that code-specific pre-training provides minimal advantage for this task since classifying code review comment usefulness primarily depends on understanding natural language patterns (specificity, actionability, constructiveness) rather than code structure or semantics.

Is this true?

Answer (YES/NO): YES